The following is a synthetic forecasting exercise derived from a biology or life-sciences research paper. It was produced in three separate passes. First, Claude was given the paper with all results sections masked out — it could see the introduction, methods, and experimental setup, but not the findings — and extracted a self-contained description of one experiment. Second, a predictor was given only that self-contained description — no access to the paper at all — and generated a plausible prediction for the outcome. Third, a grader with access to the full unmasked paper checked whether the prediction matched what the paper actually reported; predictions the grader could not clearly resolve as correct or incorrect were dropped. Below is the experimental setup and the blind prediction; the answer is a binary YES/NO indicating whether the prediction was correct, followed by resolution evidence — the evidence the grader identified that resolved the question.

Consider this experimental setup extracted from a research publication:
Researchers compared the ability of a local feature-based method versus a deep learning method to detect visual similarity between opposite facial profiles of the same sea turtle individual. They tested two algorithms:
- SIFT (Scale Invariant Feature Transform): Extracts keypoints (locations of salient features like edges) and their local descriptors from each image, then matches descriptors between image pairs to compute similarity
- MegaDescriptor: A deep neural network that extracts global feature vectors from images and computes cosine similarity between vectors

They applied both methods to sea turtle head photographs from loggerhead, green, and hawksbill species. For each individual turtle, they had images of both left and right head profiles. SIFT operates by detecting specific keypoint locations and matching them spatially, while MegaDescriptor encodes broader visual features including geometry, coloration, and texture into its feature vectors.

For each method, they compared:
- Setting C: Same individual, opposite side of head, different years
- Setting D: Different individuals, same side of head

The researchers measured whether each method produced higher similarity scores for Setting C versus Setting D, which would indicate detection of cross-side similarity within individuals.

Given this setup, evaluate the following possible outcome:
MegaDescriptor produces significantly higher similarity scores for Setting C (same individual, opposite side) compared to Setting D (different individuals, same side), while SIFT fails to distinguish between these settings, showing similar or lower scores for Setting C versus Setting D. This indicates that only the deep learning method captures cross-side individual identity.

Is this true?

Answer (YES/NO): YES